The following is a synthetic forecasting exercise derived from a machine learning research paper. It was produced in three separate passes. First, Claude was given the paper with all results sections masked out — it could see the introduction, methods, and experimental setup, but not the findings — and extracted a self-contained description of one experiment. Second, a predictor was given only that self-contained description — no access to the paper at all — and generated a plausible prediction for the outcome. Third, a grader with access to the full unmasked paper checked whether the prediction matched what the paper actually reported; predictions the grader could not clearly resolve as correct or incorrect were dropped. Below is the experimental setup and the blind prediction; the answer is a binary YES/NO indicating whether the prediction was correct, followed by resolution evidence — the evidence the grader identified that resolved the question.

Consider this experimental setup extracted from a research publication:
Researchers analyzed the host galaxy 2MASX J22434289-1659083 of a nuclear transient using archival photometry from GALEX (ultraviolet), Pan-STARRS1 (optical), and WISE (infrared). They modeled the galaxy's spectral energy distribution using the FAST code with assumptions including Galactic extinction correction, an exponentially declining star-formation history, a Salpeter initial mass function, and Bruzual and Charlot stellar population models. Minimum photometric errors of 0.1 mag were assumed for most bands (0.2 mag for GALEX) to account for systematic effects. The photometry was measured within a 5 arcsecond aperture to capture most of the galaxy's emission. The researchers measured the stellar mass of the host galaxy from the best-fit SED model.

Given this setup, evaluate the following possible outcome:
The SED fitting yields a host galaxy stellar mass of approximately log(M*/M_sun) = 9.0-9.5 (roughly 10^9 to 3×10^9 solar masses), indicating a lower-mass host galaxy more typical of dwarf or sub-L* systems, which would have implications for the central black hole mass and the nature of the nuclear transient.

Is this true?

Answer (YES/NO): NO